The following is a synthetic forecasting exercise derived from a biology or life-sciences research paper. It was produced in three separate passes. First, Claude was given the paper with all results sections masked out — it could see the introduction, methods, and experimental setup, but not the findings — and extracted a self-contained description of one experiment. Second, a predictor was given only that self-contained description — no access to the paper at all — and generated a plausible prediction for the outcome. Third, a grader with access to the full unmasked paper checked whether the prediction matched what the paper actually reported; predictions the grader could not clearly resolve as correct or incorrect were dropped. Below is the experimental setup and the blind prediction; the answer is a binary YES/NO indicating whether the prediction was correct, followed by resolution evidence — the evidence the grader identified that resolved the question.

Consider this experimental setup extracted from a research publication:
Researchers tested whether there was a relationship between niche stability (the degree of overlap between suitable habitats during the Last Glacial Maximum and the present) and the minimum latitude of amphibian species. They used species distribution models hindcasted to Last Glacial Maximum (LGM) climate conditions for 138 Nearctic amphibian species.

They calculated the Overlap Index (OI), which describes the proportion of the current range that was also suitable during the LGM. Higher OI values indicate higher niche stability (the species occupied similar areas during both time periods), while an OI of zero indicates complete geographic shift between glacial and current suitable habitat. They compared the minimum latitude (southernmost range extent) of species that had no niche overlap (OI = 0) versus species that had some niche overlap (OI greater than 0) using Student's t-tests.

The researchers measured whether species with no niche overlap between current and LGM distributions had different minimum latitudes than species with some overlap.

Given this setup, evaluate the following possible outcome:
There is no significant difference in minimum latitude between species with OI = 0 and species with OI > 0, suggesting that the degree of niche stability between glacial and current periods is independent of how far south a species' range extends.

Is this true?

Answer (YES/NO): YES